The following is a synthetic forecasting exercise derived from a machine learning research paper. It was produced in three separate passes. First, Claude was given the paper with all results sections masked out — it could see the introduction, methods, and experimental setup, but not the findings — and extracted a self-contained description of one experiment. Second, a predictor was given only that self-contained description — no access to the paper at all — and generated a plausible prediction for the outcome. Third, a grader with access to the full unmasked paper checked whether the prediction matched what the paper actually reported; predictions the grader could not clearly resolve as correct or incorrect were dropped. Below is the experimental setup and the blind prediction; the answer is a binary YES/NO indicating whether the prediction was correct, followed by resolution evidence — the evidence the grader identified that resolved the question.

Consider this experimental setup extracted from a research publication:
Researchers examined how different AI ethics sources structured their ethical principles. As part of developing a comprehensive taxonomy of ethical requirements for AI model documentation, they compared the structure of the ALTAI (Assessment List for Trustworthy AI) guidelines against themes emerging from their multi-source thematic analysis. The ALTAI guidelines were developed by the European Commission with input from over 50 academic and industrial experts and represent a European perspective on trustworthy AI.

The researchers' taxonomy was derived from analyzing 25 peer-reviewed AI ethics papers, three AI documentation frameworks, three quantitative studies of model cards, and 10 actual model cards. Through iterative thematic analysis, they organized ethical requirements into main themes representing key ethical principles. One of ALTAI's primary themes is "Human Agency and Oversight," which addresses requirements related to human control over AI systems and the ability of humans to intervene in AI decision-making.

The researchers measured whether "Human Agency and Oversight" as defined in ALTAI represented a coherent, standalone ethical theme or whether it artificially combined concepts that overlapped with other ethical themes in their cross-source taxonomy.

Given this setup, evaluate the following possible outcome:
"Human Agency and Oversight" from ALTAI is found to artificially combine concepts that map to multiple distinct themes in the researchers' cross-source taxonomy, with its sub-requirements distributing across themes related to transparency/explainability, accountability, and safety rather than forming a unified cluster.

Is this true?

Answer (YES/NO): NO